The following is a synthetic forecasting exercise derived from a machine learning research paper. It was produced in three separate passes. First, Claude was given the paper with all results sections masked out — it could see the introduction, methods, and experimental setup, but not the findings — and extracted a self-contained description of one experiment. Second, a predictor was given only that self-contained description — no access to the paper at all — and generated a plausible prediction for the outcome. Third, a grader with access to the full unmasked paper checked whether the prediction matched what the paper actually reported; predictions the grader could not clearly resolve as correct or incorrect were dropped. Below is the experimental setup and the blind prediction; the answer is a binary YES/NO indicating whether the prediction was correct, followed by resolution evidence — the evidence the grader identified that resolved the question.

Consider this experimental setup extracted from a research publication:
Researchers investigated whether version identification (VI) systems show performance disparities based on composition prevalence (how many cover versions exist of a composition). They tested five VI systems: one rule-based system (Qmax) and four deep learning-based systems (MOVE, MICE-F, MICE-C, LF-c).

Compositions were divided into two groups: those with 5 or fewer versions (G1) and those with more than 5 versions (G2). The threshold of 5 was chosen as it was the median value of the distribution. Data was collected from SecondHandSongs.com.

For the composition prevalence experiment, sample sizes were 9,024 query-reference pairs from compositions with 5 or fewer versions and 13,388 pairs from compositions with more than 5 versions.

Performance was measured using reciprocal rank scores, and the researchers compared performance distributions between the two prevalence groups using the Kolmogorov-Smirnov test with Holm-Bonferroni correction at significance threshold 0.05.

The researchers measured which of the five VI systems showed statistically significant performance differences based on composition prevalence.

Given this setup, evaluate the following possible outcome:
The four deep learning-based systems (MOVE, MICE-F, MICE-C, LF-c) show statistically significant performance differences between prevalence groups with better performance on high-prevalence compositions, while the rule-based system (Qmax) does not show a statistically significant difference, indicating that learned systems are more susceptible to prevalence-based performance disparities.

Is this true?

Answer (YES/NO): NO